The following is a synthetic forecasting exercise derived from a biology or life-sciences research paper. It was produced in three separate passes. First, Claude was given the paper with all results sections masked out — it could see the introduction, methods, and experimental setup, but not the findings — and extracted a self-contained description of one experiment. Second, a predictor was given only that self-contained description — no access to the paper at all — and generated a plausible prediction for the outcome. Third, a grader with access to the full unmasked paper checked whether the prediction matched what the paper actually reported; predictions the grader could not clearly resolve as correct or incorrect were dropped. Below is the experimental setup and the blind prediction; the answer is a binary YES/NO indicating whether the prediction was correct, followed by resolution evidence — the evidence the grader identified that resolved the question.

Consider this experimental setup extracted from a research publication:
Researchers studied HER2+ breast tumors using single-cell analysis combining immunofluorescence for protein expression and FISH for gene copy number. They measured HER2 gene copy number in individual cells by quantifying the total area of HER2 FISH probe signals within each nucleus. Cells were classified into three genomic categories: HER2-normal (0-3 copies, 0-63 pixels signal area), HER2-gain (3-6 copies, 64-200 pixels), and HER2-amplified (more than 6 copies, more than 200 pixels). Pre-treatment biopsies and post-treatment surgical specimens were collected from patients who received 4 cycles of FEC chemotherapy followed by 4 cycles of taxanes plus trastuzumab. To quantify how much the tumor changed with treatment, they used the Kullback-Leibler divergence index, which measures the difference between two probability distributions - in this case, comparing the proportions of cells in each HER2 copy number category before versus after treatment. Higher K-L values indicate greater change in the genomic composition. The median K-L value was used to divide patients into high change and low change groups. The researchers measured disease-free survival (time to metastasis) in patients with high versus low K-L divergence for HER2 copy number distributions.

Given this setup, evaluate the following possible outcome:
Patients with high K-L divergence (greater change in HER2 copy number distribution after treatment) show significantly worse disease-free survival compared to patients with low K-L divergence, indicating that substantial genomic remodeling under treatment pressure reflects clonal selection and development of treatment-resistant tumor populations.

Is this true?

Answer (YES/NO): NO